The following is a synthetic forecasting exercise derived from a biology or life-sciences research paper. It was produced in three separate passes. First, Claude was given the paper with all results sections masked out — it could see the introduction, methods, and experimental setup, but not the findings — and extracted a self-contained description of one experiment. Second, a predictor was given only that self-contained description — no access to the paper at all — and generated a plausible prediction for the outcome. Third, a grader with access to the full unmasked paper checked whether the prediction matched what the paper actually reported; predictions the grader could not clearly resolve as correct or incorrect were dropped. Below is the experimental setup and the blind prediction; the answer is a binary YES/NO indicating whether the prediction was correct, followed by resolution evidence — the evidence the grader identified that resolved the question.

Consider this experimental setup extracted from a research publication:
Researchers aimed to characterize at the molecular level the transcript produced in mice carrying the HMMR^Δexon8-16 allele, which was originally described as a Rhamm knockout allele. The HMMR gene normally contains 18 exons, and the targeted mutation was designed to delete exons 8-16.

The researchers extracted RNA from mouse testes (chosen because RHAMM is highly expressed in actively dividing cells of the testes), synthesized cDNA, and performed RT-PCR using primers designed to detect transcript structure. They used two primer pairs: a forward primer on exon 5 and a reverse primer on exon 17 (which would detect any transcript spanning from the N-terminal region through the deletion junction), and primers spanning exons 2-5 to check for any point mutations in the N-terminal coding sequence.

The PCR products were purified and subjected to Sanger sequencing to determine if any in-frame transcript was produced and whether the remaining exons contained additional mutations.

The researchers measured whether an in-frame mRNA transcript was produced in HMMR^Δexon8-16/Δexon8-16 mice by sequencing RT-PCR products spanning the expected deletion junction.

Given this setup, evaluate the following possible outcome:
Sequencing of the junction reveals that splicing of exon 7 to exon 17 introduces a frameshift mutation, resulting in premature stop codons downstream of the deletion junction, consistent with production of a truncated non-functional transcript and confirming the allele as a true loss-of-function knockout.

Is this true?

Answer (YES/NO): NO